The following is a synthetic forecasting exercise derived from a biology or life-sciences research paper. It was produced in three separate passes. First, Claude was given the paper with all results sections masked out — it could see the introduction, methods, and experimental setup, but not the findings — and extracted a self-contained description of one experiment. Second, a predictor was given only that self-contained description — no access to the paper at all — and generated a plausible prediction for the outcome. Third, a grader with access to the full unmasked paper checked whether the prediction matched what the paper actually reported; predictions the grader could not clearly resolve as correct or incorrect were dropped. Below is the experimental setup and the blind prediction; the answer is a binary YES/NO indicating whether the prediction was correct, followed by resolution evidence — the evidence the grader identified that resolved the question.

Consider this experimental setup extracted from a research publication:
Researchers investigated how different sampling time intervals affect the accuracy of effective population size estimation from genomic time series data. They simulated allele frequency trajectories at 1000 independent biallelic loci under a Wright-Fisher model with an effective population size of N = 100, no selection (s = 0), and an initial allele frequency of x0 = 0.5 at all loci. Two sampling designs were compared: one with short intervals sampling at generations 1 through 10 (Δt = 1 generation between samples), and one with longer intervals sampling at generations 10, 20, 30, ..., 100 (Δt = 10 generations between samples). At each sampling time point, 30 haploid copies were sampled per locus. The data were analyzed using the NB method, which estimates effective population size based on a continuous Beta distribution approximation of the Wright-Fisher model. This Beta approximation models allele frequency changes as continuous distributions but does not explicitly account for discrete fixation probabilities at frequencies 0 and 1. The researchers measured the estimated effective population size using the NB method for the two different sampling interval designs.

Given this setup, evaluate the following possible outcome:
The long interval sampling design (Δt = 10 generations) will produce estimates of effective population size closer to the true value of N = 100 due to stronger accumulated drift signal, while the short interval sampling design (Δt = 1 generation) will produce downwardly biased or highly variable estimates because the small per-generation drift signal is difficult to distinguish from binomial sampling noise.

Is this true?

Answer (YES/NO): NO